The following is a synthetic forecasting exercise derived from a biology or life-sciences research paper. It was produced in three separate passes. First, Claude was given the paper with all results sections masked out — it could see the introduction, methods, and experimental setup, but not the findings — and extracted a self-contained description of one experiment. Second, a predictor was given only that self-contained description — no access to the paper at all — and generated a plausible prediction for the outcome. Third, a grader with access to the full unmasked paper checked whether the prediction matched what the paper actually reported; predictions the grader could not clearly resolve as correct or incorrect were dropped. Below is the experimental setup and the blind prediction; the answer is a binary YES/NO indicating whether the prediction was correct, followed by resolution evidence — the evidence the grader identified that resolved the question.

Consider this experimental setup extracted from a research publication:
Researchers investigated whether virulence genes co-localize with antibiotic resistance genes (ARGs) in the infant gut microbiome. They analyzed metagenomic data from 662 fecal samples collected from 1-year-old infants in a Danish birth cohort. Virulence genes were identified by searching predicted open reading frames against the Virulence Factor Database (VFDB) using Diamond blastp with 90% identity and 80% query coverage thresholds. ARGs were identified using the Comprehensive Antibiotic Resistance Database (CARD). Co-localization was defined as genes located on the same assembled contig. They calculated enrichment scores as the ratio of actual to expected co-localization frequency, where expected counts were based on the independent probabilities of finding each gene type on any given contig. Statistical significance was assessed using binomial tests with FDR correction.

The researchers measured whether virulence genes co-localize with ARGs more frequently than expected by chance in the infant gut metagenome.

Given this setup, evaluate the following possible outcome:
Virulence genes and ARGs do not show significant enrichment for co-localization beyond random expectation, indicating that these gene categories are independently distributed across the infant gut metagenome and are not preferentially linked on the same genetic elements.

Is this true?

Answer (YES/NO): NO